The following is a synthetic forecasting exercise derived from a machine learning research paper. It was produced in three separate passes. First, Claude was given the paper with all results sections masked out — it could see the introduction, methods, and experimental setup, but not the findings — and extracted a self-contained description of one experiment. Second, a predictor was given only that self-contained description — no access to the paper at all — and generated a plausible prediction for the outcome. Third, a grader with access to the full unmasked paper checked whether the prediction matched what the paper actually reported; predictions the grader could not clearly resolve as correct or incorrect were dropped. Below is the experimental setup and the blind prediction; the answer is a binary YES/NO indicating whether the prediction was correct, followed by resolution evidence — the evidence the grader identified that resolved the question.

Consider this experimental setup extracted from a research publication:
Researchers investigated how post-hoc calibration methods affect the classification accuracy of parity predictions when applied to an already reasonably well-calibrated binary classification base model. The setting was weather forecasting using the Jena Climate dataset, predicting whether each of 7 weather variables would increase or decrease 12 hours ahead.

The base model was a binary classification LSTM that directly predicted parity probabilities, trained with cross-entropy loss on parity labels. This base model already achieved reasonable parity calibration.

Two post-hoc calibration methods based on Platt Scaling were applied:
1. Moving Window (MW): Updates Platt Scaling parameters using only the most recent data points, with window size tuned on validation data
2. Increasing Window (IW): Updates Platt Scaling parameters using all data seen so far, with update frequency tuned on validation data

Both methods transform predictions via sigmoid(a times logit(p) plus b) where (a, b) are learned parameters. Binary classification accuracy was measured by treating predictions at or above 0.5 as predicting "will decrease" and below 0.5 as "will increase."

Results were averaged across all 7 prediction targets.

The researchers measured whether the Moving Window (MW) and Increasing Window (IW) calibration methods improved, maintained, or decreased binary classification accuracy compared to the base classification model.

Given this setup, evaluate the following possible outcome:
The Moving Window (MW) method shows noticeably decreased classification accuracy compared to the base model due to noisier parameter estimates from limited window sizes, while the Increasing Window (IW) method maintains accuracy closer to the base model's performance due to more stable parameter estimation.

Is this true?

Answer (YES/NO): NO